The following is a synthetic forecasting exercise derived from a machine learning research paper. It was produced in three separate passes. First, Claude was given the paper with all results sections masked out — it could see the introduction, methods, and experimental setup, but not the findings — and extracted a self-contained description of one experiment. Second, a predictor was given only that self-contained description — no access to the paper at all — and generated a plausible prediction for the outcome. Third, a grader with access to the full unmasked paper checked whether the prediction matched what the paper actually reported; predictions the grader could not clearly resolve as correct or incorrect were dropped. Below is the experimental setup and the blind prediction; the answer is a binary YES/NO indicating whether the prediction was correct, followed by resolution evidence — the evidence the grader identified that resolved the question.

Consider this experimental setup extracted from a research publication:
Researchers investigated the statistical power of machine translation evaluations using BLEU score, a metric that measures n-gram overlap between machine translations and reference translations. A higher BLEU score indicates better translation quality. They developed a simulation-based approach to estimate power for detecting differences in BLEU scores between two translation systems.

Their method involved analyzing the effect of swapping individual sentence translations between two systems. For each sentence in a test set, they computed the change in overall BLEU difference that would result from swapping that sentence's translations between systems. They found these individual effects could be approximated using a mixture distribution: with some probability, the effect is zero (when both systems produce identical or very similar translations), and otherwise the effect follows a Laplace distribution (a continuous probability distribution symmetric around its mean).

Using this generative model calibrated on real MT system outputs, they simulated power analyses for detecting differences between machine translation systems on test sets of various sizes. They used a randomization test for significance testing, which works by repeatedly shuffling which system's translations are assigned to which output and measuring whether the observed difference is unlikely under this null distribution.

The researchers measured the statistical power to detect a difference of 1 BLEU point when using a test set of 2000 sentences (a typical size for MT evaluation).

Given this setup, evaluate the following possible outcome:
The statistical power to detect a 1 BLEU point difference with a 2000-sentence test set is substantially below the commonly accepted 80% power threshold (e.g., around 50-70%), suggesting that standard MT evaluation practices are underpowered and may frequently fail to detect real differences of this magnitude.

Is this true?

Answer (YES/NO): NO